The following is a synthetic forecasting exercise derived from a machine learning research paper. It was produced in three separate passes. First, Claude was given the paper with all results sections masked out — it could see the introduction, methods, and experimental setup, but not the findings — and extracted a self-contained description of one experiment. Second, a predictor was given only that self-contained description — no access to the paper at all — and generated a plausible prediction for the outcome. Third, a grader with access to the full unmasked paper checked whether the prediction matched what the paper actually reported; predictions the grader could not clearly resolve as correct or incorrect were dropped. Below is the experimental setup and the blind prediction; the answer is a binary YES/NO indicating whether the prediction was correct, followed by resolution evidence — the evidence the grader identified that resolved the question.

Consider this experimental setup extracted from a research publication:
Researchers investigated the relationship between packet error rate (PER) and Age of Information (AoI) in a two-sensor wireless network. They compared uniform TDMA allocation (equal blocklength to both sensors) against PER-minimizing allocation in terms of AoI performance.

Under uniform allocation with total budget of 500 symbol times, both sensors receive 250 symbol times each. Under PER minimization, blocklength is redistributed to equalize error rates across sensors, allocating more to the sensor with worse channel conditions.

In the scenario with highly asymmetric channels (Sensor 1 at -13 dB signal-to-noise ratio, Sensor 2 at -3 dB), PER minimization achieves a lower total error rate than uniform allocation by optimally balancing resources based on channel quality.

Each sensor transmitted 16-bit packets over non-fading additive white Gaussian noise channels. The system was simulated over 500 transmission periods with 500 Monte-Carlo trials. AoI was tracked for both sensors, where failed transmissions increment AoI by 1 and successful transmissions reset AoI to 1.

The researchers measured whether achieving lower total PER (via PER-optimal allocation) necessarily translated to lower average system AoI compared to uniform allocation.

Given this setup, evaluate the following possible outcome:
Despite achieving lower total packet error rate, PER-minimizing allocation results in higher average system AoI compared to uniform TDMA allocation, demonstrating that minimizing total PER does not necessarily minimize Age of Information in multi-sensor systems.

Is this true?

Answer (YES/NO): NO